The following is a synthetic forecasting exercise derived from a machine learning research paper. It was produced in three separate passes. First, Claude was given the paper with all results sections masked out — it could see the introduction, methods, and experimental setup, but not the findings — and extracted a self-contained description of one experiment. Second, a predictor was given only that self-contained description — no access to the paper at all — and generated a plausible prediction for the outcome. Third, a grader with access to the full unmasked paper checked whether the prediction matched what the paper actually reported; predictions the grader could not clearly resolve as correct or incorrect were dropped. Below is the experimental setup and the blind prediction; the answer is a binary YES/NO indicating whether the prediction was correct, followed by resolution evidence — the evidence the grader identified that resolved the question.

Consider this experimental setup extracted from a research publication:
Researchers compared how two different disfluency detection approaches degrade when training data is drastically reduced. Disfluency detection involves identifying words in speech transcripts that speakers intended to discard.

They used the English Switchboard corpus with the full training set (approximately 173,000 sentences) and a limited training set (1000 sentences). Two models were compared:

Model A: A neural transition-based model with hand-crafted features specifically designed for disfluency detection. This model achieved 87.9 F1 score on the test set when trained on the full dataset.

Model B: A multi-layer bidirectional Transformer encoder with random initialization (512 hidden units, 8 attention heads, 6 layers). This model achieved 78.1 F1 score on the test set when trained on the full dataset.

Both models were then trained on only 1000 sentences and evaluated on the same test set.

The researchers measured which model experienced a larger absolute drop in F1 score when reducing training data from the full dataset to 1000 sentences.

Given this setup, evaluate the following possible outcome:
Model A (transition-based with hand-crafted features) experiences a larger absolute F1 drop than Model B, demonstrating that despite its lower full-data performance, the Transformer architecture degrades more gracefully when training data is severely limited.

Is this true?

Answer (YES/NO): YES